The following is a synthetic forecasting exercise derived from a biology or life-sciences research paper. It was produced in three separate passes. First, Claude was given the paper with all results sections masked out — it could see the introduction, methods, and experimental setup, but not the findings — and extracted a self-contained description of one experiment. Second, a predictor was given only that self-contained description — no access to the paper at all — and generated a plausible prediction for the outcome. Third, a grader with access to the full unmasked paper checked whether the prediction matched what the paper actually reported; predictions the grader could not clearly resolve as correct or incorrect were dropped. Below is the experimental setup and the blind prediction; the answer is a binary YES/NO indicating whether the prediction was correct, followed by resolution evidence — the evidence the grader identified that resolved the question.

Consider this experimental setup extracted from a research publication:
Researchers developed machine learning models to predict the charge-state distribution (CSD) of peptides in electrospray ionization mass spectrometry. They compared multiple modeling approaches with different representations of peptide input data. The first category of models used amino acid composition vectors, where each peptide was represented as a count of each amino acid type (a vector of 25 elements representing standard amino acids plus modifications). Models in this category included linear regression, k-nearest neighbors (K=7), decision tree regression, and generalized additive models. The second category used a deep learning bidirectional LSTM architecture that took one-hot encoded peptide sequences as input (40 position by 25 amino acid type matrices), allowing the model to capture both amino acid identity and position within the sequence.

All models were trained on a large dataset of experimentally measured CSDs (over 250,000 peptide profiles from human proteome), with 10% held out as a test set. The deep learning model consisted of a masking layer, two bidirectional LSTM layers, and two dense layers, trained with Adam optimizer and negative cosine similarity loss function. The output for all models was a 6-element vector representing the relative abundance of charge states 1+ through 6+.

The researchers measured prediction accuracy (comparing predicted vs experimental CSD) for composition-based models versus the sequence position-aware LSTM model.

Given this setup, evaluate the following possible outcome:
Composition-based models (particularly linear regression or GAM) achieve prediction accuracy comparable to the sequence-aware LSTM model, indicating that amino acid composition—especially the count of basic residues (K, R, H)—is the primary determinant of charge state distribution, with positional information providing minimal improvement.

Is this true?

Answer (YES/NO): NO